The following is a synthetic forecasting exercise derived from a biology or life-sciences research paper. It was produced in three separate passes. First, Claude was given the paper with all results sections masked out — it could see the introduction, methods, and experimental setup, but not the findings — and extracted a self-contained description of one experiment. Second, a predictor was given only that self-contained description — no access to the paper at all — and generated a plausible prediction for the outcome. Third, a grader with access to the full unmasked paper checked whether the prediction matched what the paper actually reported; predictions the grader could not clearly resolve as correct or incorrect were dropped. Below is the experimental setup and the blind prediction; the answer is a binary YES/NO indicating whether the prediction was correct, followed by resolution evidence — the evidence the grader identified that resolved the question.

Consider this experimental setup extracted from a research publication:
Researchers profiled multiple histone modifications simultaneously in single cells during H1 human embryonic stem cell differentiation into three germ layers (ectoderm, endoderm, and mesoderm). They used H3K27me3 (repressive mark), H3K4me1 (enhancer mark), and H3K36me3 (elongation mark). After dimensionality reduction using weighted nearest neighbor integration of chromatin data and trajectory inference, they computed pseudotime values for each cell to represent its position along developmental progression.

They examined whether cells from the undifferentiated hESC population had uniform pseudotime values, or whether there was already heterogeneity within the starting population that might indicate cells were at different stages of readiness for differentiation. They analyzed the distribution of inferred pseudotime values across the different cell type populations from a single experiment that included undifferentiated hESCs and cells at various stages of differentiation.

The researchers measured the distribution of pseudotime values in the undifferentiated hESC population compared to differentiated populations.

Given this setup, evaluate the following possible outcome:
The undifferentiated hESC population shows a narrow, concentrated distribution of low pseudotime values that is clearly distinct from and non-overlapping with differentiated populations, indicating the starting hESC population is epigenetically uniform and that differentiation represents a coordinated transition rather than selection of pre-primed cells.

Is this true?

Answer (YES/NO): NO